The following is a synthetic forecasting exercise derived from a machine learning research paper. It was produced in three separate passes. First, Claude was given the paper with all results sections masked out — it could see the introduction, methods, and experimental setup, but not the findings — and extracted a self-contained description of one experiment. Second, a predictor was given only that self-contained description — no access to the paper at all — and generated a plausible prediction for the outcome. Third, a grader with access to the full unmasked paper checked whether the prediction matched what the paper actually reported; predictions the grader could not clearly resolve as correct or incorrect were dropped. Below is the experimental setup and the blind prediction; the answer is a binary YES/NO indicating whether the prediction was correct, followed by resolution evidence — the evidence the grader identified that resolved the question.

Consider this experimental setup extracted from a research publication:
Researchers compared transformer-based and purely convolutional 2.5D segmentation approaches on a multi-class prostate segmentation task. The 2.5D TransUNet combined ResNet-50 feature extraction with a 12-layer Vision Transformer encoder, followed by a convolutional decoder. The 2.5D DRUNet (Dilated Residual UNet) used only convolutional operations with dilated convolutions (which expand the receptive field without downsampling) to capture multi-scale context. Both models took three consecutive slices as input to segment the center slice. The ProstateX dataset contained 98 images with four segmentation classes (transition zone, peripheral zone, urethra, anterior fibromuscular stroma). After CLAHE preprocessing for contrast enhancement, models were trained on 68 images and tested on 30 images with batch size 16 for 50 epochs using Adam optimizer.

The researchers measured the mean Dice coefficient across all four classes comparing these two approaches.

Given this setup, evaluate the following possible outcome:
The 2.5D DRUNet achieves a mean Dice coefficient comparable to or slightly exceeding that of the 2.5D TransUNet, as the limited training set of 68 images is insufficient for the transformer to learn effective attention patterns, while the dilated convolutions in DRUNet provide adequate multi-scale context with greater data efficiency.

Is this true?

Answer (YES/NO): NO